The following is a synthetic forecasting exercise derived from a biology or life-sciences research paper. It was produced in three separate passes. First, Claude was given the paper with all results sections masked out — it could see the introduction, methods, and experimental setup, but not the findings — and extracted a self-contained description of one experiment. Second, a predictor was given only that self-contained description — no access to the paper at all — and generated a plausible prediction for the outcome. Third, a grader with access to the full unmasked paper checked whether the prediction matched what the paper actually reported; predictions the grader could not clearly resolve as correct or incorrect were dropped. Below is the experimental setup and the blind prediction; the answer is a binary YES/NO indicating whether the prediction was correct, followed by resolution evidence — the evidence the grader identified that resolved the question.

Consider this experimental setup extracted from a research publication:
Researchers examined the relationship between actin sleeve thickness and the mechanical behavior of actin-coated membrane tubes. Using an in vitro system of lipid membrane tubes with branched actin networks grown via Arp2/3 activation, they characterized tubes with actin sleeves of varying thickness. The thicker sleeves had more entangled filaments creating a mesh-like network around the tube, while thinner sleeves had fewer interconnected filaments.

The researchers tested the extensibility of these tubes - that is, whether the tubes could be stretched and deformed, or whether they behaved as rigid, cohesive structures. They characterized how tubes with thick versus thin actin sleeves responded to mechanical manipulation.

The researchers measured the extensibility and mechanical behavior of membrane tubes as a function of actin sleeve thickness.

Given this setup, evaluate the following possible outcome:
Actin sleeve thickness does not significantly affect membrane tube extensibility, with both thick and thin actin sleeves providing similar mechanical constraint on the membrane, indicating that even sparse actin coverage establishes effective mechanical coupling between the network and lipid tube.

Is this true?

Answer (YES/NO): NO